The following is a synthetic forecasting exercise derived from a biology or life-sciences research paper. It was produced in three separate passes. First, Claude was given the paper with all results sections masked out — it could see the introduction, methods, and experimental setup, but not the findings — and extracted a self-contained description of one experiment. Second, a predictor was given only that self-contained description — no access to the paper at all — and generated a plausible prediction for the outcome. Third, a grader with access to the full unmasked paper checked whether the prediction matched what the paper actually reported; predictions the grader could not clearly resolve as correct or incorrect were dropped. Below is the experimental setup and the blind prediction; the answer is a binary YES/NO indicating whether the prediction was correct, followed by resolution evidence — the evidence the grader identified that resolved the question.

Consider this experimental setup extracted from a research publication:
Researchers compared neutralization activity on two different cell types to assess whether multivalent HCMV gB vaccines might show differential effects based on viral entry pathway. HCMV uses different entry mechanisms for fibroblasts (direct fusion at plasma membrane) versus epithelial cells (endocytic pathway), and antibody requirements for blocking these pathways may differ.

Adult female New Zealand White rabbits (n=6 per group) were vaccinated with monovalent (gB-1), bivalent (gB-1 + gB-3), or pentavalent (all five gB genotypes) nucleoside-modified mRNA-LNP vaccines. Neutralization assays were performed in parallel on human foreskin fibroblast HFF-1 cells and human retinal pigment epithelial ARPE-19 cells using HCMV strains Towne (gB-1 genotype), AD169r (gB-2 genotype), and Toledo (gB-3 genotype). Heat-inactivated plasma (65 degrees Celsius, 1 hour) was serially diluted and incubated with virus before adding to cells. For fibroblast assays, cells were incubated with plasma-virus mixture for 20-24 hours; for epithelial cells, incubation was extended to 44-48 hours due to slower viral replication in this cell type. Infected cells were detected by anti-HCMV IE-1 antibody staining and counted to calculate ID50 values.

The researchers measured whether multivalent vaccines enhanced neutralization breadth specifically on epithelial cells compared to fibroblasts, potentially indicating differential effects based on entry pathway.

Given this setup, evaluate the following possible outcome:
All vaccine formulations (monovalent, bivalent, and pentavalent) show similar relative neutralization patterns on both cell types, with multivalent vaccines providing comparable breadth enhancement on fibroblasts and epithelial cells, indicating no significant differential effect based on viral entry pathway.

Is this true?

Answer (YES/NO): NO